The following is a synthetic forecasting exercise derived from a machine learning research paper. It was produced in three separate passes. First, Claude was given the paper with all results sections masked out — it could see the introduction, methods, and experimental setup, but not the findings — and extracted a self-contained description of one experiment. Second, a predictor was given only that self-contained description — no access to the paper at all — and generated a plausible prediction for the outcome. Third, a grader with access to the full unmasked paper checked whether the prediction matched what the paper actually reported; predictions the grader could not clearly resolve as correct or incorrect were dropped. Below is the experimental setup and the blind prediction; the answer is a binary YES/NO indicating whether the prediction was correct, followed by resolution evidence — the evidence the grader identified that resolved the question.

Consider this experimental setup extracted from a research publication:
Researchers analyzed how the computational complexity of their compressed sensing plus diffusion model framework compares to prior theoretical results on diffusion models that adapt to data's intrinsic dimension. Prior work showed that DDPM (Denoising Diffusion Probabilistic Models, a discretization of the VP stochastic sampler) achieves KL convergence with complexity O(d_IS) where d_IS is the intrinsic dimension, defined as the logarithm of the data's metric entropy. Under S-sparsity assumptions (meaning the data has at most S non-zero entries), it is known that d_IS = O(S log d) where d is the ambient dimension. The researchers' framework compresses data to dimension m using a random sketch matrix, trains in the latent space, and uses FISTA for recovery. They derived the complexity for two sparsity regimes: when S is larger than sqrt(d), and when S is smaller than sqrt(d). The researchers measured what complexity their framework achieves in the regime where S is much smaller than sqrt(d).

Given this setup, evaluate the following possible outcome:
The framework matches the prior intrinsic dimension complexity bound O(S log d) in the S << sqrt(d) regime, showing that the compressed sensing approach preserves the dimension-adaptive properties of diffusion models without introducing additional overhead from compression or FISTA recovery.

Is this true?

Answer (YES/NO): NO